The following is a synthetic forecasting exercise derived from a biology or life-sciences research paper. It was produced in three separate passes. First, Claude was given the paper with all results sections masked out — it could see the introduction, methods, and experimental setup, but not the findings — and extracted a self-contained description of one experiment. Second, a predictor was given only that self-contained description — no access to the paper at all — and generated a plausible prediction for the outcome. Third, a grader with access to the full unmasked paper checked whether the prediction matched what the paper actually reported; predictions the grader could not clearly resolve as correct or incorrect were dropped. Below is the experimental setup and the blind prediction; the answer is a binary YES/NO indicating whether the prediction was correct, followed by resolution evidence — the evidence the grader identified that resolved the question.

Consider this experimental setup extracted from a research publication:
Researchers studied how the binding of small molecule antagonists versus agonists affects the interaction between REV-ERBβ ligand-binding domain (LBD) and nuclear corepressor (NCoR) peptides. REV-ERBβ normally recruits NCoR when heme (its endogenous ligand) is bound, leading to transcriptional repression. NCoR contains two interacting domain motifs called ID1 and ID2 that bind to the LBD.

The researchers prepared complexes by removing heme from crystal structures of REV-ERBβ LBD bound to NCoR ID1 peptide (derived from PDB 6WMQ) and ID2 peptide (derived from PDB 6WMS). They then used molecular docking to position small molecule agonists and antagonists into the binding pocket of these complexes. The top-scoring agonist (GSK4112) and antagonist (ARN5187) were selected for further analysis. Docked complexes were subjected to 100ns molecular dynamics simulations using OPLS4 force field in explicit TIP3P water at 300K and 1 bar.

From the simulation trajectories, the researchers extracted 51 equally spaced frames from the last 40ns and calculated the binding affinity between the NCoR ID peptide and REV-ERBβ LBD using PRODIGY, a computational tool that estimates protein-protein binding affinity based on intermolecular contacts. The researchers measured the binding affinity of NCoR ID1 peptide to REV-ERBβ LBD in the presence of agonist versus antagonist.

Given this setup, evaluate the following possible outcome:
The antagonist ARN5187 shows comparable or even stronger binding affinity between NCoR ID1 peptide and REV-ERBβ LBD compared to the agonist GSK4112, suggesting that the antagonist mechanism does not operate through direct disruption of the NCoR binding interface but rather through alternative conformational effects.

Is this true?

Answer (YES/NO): NO